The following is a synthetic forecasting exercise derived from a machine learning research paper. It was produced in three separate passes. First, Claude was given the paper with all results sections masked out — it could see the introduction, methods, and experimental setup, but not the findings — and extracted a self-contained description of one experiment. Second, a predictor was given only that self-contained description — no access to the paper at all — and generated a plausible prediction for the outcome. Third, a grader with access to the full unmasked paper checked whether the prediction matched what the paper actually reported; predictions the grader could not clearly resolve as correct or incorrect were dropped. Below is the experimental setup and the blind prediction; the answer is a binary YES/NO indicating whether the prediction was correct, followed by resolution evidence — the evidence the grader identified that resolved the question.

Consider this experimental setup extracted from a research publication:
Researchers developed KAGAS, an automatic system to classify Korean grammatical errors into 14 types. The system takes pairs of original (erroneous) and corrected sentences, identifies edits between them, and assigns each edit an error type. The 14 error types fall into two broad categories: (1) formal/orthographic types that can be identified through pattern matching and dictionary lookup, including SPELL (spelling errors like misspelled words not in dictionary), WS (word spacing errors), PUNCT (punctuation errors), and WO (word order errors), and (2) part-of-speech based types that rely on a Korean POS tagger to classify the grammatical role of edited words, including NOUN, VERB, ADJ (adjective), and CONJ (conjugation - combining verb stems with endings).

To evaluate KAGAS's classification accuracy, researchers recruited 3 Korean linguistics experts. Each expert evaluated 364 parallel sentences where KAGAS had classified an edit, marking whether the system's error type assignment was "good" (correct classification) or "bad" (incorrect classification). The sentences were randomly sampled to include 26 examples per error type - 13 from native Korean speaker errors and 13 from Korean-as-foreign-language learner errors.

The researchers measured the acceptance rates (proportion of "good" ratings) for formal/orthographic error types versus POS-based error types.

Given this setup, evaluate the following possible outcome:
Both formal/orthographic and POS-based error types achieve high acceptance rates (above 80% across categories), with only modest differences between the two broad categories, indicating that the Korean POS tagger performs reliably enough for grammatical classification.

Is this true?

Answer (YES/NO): NO